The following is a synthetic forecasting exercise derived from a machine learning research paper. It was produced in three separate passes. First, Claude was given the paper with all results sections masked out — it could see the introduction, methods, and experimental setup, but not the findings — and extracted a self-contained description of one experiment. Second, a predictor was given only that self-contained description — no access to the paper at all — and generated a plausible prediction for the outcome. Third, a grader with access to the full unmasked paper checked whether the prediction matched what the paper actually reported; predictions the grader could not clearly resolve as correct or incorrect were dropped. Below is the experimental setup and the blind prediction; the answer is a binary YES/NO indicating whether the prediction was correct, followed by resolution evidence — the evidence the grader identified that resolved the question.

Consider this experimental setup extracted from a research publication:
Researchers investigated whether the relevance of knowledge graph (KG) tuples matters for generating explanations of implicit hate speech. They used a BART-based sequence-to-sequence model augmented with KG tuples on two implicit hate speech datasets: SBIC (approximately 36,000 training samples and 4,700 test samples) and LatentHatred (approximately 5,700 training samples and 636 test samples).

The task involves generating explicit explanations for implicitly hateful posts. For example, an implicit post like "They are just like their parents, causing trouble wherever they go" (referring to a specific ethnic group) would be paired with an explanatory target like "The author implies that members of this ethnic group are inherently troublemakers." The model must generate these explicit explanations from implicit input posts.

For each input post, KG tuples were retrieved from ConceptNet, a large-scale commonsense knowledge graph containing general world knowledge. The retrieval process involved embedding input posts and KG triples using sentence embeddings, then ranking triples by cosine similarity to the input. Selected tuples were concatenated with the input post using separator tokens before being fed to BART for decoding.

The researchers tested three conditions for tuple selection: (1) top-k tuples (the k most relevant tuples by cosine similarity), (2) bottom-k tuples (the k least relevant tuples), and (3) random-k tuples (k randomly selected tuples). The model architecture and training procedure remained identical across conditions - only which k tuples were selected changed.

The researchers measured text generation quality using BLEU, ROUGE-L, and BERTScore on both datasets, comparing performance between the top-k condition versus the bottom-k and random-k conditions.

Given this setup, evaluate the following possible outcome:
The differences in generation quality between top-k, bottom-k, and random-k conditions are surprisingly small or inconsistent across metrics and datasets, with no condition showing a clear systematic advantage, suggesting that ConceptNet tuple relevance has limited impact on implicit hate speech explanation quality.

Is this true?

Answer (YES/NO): YES